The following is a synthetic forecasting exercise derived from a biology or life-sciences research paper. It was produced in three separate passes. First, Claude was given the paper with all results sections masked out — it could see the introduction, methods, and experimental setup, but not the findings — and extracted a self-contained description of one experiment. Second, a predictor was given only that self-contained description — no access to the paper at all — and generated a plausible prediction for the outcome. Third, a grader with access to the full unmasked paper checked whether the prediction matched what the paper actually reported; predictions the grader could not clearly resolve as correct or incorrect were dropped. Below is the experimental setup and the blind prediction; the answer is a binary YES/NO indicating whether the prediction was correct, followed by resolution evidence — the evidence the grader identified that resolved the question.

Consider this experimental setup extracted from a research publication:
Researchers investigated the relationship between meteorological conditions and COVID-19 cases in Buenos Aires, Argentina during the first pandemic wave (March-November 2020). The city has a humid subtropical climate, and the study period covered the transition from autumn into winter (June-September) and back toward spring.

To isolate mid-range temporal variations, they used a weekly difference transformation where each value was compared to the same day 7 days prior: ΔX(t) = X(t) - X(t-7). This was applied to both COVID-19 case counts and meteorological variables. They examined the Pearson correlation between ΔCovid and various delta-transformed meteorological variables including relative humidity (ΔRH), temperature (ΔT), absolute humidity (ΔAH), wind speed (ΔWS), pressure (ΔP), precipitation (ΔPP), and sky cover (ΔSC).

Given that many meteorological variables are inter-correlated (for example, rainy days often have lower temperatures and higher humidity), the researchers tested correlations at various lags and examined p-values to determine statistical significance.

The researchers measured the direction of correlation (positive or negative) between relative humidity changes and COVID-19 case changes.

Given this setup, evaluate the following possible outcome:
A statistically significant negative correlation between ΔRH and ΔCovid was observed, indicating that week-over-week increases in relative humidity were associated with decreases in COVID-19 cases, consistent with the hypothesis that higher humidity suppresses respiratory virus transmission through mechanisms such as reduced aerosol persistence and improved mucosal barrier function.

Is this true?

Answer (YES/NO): YES